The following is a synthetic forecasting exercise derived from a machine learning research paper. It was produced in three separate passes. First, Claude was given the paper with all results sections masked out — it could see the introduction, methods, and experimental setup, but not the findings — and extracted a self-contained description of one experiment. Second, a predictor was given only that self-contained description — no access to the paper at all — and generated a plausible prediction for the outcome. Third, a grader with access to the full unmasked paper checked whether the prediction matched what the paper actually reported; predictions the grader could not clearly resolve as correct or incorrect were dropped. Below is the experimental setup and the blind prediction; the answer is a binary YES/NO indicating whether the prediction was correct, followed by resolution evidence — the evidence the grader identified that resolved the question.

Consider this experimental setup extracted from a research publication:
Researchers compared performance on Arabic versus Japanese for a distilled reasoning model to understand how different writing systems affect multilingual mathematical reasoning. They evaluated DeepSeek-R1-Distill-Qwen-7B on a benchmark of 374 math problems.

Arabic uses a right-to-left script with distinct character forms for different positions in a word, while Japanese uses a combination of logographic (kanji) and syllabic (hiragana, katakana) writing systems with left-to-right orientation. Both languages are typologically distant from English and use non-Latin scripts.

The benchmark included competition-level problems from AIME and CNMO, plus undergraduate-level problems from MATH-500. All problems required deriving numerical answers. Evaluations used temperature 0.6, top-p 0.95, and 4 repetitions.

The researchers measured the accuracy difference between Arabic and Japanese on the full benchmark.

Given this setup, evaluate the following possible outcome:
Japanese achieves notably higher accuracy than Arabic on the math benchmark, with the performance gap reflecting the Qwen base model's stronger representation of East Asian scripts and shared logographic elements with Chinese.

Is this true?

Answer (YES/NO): NO